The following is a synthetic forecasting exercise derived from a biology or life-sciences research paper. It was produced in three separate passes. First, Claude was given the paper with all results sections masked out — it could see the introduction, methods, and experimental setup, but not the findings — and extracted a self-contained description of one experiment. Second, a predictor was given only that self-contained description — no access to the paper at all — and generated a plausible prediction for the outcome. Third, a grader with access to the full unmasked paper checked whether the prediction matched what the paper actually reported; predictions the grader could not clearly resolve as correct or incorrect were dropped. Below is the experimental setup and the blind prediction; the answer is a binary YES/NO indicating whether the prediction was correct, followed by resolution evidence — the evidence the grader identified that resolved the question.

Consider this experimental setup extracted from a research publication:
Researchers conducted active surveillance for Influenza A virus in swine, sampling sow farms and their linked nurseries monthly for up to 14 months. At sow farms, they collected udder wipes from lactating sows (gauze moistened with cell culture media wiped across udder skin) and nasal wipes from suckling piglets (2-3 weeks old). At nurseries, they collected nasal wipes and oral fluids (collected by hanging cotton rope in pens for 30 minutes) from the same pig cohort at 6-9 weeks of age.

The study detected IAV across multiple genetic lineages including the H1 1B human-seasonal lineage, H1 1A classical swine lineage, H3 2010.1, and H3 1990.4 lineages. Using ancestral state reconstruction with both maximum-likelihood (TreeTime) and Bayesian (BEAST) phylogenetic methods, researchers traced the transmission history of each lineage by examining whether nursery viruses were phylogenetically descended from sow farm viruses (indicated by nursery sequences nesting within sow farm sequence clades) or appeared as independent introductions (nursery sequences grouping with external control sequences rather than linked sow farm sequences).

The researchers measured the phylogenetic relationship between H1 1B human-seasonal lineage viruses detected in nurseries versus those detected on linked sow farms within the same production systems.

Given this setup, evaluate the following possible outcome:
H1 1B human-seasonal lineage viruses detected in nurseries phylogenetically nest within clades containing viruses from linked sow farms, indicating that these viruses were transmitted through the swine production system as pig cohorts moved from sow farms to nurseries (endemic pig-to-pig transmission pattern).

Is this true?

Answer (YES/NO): YES